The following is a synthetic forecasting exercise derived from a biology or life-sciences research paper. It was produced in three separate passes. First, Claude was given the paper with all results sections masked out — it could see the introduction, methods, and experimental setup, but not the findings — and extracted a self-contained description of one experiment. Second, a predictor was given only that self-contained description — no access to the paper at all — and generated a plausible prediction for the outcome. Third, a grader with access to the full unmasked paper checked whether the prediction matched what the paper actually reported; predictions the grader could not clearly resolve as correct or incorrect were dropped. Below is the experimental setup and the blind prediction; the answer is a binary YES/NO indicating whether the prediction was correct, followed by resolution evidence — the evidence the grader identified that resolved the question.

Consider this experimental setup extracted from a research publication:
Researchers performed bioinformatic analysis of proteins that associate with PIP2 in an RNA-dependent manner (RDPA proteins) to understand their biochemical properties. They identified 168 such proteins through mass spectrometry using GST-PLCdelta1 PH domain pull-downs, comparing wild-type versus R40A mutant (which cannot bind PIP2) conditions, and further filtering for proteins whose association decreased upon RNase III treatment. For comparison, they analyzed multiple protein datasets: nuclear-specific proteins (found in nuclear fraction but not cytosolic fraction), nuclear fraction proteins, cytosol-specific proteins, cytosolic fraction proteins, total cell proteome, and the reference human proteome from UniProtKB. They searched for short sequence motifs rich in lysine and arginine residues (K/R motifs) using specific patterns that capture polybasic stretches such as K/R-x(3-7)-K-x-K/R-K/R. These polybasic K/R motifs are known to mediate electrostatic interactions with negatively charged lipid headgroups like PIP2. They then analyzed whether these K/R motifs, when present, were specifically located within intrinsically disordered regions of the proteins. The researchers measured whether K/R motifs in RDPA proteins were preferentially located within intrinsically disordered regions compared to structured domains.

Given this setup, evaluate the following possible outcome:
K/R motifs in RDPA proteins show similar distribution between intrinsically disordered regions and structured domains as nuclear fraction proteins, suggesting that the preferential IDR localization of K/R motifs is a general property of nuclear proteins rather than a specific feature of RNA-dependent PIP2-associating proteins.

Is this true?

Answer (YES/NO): NO